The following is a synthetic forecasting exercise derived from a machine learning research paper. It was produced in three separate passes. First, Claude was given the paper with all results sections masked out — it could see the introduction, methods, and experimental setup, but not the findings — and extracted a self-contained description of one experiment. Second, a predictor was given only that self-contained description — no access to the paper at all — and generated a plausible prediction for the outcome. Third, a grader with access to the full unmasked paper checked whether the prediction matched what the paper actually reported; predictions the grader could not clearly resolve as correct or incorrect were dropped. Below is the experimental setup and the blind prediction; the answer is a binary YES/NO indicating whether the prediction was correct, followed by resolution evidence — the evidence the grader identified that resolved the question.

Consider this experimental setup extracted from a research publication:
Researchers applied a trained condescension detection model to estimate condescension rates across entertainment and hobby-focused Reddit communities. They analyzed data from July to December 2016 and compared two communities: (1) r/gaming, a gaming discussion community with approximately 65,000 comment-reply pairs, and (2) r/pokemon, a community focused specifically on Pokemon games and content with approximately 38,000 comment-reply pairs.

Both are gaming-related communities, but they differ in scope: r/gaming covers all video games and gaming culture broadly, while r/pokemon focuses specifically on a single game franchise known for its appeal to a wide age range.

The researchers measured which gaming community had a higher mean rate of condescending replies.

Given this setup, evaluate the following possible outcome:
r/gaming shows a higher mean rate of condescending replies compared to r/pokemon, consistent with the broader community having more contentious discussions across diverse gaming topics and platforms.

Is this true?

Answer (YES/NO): YES